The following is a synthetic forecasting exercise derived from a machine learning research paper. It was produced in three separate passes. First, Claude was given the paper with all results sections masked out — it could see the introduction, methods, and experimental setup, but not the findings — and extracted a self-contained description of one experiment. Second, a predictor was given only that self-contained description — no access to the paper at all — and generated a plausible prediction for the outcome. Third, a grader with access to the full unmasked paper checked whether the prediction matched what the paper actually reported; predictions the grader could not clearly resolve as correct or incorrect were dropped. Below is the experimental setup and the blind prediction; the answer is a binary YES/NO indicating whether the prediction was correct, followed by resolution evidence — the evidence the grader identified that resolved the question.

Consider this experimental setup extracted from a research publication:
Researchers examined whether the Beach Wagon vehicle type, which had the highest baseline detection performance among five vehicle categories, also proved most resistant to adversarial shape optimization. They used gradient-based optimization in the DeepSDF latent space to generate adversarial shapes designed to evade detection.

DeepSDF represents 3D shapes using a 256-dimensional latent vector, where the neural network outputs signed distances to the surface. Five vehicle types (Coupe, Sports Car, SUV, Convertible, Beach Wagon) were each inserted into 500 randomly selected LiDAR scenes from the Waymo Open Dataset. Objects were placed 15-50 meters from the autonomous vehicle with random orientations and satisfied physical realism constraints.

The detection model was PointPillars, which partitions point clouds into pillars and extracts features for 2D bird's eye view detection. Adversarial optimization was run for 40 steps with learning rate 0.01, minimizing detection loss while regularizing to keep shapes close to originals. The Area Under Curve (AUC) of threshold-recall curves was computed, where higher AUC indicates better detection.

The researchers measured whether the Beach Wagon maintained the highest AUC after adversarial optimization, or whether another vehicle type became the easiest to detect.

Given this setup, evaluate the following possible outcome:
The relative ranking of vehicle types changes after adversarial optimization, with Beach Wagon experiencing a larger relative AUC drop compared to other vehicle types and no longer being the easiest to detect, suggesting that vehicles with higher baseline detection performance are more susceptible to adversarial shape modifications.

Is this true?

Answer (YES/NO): NO